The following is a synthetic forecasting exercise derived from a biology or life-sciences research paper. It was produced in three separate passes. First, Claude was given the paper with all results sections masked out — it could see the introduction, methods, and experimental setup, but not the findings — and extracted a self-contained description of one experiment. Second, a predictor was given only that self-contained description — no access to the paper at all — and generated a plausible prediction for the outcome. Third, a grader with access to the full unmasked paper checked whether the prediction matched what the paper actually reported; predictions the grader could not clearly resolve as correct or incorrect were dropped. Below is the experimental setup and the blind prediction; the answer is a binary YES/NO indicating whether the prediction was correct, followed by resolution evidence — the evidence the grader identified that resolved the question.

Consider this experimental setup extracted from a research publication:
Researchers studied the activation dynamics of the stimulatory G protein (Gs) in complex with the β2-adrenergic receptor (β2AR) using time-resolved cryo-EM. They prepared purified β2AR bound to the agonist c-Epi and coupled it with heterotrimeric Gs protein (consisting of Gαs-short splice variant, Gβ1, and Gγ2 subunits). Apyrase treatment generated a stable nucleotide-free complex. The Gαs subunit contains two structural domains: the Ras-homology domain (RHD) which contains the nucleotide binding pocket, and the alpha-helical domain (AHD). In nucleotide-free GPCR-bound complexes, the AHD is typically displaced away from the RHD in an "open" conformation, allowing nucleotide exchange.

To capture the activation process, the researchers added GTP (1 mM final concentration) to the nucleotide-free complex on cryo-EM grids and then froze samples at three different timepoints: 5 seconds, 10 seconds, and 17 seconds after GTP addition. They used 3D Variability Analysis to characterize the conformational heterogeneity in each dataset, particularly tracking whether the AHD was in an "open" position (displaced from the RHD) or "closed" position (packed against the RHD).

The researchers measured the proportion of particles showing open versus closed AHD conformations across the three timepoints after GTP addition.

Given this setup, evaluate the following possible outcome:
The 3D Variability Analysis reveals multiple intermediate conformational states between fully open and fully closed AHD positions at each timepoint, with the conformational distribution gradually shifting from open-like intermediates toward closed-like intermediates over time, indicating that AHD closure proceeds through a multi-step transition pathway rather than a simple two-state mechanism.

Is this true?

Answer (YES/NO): NO